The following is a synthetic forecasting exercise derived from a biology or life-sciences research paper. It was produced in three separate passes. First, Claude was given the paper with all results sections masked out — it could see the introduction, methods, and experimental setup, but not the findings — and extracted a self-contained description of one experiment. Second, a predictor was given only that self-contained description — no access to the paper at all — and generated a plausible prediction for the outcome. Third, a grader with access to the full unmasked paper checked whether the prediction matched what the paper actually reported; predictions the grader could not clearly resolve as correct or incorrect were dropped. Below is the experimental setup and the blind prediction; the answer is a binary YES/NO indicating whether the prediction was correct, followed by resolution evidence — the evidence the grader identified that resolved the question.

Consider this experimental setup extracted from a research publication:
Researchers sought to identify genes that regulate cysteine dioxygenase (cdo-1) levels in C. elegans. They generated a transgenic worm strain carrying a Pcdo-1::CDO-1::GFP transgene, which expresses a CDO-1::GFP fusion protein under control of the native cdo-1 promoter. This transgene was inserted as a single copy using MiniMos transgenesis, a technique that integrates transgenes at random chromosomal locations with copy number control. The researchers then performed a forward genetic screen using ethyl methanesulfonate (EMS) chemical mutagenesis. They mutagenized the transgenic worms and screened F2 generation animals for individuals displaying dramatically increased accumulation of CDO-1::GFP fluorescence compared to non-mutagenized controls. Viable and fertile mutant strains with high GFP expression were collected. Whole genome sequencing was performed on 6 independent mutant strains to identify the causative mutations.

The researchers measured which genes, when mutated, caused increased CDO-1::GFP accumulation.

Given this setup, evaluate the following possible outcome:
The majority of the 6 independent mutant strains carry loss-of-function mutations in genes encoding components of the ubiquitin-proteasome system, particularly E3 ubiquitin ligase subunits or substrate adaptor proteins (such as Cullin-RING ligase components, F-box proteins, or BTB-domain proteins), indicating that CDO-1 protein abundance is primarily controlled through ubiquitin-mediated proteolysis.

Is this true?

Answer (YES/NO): NO